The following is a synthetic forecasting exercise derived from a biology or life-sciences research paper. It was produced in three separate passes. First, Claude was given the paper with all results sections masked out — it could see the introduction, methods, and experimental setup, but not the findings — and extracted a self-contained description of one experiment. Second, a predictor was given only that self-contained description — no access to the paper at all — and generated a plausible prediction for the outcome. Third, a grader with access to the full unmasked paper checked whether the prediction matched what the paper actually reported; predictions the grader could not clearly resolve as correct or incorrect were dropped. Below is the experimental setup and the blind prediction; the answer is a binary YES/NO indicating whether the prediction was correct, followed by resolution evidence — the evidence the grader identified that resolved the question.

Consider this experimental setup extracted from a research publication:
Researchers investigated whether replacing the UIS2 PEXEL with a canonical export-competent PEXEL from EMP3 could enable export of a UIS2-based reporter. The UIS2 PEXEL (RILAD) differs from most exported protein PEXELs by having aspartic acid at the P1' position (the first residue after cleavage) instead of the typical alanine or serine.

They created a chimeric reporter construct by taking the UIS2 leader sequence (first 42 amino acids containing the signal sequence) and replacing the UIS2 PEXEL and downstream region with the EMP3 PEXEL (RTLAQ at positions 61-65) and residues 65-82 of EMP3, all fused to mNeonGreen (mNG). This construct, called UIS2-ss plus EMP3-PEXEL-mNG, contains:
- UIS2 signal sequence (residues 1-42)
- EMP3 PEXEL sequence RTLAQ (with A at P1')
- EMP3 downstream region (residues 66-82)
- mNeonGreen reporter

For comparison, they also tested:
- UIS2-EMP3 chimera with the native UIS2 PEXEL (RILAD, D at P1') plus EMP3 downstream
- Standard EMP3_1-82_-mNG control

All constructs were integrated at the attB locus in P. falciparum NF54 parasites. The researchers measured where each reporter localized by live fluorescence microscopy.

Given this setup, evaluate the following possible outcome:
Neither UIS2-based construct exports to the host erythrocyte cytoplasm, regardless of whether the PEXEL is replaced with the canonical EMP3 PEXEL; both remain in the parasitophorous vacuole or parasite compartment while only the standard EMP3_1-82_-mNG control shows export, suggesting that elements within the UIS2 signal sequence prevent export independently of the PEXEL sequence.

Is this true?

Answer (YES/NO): NO